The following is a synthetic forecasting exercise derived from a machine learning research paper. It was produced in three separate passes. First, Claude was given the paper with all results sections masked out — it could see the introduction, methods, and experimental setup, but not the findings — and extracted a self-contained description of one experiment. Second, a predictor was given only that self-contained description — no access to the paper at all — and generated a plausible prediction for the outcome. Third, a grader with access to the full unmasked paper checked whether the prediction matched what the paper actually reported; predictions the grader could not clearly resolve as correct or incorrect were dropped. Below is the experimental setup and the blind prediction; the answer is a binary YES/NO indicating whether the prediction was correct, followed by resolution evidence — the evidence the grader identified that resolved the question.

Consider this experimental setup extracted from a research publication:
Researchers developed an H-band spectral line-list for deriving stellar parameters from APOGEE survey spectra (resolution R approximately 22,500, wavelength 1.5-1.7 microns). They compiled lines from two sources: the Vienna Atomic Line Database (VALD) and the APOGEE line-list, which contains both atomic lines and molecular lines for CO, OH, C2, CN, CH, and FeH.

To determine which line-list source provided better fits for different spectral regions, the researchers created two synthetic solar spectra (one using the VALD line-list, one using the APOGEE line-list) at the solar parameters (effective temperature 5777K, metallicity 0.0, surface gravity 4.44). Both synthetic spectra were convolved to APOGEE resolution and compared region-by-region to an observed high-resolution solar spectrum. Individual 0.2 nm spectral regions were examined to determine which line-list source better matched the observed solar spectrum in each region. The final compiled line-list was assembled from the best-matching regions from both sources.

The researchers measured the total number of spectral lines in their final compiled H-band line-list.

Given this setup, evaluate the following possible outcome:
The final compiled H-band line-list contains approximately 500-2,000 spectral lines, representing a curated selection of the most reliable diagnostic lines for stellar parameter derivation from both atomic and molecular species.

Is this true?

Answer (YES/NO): NO